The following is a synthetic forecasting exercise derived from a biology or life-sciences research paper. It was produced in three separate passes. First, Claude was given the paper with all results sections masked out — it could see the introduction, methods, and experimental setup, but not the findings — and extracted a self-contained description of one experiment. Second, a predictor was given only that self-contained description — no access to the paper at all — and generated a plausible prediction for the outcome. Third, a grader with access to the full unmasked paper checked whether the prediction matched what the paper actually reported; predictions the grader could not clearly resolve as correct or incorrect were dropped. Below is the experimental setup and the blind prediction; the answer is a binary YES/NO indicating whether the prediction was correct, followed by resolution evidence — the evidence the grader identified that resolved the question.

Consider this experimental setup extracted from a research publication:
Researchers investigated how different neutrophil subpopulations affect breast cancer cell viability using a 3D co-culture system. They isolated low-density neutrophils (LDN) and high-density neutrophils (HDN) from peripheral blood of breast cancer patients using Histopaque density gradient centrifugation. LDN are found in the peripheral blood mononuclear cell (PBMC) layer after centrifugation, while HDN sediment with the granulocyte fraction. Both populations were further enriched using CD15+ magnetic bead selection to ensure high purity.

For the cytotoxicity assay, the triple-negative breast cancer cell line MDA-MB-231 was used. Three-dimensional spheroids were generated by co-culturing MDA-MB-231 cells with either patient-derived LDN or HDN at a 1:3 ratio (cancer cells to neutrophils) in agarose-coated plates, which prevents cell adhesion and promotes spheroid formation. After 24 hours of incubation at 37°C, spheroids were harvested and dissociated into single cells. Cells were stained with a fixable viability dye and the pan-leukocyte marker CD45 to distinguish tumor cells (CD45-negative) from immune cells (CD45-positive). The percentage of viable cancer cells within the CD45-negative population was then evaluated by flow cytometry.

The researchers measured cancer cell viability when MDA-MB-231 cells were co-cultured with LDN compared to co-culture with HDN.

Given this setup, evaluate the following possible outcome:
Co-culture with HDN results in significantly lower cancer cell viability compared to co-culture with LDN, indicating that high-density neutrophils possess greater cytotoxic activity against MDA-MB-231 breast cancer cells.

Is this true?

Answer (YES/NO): YES